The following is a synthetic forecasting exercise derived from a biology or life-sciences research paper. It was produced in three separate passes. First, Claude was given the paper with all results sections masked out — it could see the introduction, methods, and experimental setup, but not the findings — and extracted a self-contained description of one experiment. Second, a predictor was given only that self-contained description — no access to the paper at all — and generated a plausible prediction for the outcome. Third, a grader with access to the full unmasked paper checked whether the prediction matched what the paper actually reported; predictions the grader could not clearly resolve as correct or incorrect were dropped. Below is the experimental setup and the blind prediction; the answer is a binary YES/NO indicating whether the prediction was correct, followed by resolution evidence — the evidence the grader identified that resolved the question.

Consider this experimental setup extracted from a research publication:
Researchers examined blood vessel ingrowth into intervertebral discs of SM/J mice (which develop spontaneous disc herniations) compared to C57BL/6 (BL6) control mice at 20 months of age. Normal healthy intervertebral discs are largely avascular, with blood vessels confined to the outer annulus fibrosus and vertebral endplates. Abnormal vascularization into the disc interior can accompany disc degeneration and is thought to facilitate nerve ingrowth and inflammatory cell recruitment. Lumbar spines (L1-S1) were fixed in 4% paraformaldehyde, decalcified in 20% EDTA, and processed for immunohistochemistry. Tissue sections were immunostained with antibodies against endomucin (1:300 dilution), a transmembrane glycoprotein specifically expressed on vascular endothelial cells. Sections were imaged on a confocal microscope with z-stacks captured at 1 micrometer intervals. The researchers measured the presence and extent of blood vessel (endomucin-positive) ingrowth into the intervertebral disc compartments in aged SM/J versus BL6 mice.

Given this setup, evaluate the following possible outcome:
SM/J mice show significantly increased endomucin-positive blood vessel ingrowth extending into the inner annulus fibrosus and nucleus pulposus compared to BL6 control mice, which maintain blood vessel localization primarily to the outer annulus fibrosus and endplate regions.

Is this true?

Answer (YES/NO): NO